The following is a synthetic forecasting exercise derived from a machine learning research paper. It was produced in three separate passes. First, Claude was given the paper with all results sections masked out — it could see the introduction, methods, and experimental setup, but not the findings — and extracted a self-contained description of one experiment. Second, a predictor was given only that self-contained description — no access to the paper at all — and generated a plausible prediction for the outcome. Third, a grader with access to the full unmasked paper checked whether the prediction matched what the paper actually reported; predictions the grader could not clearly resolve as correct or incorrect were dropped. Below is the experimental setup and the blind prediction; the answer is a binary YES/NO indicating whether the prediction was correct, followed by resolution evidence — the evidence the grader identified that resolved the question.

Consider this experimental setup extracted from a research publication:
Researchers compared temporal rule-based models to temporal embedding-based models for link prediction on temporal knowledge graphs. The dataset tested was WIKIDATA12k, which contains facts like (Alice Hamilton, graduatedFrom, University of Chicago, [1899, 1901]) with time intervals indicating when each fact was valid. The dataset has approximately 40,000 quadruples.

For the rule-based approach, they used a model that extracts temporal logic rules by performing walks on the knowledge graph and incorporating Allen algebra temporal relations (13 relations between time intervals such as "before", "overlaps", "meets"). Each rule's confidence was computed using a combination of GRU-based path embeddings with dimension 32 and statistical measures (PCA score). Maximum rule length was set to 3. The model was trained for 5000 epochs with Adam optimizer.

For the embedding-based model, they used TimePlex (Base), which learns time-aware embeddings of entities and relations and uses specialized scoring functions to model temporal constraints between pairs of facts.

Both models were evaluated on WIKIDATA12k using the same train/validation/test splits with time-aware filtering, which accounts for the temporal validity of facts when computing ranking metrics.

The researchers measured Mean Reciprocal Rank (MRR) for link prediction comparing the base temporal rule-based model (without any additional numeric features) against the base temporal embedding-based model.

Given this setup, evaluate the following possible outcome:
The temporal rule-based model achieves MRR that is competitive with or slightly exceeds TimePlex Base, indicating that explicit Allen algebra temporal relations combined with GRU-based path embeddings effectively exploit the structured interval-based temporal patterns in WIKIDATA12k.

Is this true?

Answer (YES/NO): NO